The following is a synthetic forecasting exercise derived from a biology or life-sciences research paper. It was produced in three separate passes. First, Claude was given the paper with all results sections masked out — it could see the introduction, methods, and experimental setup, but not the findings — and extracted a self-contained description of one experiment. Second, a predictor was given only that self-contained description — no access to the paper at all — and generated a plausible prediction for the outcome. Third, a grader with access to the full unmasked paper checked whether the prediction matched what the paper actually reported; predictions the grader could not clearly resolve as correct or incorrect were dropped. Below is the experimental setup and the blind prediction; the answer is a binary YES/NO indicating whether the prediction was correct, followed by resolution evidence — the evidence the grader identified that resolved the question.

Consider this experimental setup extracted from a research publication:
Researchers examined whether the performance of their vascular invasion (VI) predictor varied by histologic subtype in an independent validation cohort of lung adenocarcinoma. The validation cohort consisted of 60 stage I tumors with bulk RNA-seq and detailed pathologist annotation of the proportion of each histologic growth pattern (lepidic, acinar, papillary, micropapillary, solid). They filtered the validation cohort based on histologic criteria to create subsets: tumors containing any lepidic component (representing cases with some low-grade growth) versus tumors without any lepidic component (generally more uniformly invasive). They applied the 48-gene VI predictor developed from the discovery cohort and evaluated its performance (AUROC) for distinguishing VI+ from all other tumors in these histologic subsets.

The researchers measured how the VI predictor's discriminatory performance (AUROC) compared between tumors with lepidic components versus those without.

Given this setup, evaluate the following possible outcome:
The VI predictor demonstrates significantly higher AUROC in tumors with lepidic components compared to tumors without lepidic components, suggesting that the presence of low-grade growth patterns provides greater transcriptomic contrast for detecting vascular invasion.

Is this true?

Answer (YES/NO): NO